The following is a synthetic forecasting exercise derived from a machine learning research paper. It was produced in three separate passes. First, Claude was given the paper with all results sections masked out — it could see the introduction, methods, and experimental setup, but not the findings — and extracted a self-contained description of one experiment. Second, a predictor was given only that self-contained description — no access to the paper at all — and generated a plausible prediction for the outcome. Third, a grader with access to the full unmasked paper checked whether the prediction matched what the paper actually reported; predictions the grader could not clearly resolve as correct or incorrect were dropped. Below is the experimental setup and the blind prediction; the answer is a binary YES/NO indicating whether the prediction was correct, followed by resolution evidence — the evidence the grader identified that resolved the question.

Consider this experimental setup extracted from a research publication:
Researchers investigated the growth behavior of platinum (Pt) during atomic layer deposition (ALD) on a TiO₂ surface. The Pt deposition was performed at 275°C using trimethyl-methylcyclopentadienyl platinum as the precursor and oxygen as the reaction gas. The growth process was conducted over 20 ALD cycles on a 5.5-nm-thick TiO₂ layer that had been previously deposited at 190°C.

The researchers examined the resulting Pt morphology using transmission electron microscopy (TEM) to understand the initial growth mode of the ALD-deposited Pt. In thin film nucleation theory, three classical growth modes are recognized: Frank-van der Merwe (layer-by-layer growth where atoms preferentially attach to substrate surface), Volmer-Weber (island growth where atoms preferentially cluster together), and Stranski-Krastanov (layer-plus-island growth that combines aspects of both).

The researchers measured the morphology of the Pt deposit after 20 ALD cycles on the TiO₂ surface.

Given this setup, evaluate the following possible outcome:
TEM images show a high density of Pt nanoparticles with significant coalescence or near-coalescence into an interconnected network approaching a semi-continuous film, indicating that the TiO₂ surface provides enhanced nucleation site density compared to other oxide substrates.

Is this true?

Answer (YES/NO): NO